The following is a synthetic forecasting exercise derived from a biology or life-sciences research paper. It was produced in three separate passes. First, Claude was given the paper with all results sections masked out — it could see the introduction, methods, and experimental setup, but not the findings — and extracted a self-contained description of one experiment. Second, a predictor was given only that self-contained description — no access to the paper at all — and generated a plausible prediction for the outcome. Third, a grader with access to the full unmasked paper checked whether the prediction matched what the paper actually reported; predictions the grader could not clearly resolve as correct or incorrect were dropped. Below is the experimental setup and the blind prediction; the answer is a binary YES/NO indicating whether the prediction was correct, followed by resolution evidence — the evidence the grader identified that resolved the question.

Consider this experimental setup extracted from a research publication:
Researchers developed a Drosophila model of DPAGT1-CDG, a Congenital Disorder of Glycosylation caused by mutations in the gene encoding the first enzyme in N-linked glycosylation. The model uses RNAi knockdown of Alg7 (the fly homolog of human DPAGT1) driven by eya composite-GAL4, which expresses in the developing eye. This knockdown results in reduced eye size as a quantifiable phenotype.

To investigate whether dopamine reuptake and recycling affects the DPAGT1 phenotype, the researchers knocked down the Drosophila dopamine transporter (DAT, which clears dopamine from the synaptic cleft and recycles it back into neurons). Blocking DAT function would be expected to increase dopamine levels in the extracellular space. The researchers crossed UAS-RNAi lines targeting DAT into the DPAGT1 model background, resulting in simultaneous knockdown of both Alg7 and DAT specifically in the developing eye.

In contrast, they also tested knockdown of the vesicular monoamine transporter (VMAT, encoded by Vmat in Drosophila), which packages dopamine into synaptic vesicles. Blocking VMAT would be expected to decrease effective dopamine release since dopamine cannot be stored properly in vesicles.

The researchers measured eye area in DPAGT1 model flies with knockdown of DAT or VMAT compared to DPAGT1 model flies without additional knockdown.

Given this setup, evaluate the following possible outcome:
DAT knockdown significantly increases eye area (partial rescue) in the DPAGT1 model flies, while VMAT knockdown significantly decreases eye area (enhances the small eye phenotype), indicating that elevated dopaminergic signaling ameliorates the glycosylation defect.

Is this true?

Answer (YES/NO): NO